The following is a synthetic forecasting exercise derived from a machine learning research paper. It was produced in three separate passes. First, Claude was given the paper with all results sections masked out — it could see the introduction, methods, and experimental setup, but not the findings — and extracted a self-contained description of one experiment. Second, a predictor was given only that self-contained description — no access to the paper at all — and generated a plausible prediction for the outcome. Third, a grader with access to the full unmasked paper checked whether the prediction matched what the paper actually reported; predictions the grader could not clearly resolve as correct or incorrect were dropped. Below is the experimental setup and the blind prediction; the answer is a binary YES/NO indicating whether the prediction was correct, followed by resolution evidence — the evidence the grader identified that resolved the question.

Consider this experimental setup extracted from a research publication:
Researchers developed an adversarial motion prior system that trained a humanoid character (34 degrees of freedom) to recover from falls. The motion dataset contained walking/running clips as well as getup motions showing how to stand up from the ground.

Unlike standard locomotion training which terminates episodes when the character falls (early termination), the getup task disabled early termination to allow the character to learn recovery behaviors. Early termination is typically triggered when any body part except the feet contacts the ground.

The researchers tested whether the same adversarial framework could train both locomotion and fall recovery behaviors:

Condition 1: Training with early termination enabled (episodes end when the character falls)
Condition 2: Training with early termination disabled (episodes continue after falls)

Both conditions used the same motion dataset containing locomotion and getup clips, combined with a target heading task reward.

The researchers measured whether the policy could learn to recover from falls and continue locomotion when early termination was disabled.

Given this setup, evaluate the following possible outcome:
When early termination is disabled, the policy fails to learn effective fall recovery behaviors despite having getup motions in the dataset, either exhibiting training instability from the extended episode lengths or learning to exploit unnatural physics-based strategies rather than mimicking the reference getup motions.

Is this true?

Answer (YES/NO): NO